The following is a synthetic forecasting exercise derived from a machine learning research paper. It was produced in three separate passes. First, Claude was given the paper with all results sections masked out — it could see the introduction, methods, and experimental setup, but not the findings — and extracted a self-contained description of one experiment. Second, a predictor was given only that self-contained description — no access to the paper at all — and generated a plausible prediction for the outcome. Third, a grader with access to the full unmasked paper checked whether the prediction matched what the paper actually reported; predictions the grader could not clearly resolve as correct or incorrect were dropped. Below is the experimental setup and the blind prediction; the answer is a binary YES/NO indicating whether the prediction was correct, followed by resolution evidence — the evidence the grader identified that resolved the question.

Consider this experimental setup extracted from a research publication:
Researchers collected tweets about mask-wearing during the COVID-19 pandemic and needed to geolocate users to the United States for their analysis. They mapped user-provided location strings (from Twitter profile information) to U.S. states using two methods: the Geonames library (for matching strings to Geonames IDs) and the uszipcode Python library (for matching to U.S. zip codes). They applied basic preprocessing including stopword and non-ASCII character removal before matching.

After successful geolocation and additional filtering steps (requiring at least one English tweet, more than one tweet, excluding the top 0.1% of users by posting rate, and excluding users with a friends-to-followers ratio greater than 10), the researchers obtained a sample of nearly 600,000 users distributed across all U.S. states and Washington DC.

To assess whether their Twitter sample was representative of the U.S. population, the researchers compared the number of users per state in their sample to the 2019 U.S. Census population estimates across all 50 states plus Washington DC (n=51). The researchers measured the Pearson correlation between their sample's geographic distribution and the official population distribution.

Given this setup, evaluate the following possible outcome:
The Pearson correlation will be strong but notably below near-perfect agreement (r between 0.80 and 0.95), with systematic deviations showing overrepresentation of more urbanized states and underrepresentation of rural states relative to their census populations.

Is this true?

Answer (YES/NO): NO